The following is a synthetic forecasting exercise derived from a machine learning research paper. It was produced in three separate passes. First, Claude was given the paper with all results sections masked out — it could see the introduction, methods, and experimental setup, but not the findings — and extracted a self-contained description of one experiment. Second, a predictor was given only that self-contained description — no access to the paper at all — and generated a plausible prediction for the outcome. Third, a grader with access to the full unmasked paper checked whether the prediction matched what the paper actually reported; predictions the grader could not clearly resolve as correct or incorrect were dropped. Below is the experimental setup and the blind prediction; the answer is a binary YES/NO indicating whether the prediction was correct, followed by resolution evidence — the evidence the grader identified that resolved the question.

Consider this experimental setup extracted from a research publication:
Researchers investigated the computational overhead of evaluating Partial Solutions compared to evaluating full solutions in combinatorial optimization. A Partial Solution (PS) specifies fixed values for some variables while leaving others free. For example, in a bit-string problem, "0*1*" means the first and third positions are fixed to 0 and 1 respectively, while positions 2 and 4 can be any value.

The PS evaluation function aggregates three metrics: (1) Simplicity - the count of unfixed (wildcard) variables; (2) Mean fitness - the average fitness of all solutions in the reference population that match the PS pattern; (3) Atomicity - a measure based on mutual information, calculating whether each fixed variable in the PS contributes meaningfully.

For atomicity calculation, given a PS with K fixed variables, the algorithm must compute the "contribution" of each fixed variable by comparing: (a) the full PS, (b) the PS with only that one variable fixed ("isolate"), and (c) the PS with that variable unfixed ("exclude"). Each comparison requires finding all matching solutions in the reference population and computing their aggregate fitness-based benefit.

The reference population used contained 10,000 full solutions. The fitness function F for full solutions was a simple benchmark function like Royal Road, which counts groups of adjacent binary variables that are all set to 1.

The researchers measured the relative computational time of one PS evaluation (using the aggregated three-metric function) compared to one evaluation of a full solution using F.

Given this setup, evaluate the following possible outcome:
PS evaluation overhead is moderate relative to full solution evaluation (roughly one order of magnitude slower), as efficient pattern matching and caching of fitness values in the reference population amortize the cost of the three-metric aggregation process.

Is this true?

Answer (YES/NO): NO